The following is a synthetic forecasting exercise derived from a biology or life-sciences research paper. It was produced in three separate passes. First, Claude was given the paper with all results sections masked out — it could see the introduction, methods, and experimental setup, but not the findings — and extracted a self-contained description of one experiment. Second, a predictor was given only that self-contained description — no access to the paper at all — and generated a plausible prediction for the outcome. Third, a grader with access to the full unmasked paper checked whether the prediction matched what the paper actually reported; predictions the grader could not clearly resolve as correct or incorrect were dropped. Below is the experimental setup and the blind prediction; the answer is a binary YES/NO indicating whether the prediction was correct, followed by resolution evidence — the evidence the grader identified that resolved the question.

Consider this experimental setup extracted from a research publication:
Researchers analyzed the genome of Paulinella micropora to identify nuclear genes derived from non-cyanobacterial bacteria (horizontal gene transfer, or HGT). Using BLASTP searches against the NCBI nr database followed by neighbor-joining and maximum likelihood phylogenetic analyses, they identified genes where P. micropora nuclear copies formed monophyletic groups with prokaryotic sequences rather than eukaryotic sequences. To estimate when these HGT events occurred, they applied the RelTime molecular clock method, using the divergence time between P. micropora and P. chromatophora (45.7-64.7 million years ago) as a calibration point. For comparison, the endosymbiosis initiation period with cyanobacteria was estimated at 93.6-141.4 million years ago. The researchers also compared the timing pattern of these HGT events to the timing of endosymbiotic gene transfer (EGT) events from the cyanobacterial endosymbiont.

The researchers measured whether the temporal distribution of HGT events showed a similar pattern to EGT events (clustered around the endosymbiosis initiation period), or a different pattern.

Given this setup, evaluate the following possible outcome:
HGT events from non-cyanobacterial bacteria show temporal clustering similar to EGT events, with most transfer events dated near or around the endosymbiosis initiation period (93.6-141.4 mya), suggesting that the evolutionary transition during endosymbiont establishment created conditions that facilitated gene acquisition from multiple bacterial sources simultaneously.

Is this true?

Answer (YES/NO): YES